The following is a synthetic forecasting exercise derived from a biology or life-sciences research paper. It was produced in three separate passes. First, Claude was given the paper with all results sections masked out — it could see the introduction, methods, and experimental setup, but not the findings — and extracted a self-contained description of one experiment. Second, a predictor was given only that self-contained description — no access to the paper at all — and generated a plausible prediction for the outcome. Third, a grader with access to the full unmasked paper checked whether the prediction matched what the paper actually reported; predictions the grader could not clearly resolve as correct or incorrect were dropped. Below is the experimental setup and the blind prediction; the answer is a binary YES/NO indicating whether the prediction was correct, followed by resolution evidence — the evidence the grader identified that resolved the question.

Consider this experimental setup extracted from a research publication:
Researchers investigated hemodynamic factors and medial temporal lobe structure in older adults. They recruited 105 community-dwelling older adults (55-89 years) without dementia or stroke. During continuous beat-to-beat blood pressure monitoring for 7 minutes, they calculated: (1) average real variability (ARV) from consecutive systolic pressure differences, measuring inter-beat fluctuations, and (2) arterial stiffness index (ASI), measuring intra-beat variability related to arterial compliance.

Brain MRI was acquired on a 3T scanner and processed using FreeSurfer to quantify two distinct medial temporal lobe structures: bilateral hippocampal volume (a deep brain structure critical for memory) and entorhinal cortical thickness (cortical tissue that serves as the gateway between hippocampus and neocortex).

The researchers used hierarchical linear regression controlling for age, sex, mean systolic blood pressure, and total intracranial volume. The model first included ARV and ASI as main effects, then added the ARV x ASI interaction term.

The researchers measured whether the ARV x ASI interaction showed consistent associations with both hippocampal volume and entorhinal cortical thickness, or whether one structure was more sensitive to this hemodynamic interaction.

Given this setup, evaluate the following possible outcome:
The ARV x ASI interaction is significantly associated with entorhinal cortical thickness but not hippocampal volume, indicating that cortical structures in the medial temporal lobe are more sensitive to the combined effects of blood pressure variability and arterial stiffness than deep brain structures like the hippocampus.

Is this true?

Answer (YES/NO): NO